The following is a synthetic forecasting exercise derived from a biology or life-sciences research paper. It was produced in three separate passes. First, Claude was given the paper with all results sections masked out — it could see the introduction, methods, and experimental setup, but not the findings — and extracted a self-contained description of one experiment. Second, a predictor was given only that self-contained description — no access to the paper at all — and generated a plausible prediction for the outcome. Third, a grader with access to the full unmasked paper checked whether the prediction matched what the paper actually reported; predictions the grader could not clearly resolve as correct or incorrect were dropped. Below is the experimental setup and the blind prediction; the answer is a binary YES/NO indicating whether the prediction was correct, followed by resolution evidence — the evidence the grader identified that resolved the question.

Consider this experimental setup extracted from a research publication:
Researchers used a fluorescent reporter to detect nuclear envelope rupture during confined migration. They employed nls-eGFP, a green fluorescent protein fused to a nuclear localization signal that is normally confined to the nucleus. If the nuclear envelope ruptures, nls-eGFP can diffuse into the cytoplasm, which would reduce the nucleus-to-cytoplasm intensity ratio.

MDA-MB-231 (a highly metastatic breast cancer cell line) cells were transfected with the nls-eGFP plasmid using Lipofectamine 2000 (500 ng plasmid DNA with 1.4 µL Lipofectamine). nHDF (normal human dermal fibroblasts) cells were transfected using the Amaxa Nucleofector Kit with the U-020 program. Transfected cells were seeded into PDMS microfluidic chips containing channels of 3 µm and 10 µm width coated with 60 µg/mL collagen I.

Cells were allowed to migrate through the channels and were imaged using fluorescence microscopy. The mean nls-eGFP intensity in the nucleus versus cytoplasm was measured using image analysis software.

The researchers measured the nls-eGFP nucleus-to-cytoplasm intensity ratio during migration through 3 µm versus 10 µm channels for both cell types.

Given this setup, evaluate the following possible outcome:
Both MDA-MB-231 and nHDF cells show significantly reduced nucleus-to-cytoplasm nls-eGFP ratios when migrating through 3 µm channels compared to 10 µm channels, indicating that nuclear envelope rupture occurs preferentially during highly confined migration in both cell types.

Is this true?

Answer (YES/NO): YES